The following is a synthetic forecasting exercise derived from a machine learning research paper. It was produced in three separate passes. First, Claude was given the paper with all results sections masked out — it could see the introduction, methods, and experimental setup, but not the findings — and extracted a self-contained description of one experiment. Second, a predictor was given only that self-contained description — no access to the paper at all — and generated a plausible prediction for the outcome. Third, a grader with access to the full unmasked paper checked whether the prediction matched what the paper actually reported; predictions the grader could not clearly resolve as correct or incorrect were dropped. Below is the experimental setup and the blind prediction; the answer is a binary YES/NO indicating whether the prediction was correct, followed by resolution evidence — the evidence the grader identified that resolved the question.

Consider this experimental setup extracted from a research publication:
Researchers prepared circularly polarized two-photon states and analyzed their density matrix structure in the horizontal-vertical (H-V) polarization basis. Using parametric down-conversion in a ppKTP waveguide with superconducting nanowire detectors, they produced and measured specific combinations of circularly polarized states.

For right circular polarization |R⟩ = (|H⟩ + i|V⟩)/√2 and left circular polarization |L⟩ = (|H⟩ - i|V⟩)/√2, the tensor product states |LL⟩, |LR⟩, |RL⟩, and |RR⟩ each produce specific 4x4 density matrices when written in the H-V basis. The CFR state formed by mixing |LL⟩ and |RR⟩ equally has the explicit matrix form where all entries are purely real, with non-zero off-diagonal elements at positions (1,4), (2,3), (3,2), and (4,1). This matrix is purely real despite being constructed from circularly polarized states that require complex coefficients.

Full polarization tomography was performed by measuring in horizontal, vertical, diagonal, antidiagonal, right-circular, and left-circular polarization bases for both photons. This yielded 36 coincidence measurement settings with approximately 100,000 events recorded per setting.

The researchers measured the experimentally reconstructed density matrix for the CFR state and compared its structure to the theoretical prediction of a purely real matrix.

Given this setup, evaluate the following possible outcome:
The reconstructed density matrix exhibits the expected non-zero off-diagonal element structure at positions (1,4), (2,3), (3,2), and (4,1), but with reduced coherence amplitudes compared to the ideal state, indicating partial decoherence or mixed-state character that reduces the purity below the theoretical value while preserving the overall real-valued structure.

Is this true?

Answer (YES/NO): NO